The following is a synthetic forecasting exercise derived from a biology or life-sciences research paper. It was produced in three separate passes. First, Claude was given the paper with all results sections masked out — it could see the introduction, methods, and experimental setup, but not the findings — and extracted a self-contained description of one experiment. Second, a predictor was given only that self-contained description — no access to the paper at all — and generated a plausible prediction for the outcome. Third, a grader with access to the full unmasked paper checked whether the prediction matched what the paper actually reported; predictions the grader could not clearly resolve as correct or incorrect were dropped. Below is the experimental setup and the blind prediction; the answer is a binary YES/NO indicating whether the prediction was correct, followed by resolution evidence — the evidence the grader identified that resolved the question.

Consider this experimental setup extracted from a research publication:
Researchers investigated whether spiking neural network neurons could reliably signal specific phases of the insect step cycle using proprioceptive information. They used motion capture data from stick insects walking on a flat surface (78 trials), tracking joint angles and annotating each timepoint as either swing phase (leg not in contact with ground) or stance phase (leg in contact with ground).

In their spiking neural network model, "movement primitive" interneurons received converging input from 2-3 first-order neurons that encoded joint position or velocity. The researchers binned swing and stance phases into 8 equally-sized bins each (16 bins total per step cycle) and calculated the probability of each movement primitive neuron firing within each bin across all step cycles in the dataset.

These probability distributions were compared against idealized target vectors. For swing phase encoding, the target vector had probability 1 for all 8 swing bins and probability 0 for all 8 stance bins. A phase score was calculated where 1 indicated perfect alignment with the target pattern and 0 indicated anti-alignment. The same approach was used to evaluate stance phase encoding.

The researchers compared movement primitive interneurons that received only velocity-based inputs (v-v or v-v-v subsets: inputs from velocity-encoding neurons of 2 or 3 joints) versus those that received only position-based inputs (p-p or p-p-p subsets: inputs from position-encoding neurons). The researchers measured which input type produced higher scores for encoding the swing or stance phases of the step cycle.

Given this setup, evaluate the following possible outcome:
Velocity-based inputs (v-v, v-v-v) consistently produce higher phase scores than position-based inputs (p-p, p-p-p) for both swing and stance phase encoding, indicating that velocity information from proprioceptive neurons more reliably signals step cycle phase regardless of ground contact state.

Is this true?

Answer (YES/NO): YES